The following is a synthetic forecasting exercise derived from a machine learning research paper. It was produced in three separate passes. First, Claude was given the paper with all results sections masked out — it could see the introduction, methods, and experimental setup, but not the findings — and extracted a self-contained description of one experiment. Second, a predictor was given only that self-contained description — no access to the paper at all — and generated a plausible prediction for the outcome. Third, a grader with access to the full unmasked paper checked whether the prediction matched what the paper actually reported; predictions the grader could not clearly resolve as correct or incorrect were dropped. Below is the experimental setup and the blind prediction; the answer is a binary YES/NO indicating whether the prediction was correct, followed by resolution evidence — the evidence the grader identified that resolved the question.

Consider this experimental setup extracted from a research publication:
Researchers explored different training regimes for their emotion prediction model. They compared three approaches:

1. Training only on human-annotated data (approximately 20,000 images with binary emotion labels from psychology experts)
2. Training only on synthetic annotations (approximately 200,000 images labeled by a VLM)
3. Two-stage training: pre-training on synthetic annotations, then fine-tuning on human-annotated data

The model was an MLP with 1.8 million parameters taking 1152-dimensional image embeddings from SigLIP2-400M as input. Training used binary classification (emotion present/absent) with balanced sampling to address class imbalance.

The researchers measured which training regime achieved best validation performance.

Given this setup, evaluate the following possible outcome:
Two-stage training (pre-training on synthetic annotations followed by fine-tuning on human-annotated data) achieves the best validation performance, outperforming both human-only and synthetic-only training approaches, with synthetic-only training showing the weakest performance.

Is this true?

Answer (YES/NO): NO